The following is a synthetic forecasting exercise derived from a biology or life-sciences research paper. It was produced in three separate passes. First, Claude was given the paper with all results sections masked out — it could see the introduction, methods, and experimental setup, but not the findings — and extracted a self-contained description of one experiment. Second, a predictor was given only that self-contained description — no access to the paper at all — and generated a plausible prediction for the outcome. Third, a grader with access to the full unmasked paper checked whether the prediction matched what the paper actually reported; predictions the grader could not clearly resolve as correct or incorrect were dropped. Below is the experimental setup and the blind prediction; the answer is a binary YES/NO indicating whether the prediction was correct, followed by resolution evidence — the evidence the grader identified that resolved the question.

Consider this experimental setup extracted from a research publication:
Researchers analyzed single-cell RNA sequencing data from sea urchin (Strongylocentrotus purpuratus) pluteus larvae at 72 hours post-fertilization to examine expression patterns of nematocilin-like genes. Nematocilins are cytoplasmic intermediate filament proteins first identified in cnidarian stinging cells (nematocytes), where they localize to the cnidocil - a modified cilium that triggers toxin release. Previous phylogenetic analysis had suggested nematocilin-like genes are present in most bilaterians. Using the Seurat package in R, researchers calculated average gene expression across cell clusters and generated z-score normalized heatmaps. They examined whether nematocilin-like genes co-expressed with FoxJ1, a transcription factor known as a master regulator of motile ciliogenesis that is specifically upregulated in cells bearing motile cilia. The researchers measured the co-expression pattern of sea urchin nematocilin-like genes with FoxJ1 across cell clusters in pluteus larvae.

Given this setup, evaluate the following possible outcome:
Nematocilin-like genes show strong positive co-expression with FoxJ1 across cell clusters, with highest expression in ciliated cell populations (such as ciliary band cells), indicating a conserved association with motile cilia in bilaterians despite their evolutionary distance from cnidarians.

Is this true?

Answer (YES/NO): YES